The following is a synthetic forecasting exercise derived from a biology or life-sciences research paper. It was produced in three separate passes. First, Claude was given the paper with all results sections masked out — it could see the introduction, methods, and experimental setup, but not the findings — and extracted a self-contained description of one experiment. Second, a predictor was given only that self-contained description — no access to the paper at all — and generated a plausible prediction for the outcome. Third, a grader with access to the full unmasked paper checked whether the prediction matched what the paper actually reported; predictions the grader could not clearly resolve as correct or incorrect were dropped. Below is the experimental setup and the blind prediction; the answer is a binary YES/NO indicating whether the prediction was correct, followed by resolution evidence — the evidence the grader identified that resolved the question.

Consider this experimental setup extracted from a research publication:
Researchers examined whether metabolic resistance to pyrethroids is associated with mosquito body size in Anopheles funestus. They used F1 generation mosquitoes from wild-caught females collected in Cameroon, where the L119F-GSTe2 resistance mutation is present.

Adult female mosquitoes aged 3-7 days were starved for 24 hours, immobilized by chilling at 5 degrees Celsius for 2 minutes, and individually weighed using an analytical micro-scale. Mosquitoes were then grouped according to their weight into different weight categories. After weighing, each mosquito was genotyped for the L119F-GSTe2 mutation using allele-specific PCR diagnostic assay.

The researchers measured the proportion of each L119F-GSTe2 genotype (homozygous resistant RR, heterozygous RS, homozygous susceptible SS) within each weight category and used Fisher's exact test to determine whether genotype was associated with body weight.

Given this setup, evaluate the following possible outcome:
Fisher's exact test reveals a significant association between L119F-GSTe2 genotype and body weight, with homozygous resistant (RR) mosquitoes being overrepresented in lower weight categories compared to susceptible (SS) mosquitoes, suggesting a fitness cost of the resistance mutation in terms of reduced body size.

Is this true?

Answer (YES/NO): NO